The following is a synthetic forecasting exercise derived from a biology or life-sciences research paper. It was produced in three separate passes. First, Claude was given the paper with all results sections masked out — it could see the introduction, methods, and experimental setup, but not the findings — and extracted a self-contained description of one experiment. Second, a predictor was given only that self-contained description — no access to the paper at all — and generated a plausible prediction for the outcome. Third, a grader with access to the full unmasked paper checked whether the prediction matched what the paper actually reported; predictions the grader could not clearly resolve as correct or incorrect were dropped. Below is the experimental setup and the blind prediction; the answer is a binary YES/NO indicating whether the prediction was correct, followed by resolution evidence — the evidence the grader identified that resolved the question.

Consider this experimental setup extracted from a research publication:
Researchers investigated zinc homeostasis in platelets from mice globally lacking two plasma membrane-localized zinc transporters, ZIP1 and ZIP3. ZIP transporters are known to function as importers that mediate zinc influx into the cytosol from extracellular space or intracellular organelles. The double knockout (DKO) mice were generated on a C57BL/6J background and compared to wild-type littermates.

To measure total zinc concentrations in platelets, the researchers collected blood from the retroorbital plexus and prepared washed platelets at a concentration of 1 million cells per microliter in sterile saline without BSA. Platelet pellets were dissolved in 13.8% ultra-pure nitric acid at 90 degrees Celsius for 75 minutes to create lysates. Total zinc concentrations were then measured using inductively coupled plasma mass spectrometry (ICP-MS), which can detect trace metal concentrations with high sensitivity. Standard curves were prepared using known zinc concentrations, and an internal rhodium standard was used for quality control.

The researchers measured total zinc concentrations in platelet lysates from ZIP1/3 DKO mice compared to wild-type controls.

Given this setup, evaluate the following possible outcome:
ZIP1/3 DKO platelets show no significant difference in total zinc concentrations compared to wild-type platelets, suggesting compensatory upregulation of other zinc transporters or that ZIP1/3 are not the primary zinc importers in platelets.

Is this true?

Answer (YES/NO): YES